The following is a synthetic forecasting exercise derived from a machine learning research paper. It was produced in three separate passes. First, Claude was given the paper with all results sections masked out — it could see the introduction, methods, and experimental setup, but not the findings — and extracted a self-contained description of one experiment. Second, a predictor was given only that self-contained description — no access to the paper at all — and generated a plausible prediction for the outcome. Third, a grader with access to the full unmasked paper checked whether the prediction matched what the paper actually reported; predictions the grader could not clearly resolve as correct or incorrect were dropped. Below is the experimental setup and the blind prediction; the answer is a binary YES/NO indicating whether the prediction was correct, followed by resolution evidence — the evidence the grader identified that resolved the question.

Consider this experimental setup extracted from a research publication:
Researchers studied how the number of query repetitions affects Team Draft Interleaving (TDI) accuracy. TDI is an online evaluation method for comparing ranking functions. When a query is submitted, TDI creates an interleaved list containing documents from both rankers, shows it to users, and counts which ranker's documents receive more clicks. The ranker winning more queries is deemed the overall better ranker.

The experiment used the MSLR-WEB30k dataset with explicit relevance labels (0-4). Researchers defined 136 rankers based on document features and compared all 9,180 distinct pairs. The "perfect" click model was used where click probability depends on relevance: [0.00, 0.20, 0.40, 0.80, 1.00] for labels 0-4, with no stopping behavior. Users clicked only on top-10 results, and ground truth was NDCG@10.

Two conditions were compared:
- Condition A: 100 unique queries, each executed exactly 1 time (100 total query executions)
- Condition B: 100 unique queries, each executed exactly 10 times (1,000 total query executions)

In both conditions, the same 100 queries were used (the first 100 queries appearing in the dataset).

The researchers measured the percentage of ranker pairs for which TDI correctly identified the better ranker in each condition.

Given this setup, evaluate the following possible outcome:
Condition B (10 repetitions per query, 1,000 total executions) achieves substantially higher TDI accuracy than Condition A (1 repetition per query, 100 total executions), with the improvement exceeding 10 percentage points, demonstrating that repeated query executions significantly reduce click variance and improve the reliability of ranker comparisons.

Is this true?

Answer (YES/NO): NO